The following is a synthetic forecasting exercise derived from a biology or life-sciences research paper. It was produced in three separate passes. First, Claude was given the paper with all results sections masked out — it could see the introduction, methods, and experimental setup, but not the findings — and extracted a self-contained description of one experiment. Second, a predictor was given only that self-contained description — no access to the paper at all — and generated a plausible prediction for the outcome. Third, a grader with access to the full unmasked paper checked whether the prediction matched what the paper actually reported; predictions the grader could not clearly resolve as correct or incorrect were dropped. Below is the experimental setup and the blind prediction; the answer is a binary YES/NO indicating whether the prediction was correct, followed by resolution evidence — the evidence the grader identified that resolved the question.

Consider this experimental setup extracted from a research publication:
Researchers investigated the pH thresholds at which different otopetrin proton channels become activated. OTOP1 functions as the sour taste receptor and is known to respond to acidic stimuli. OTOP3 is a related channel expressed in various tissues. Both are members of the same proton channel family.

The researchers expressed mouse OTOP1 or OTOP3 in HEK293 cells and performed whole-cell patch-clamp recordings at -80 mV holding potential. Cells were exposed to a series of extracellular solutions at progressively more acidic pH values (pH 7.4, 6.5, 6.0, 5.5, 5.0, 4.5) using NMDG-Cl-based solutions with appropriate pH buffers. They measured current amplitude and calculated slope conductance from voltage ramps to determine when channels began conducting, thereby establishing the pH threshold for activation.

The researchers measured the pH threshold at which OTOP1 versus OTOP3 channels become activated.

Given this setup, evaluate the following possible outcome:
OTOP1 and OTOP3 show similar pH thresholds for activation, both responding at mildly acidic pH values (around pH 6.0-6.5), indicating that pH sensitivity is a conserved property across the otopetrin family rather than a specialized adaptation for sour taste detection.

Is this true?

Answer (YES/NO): NO